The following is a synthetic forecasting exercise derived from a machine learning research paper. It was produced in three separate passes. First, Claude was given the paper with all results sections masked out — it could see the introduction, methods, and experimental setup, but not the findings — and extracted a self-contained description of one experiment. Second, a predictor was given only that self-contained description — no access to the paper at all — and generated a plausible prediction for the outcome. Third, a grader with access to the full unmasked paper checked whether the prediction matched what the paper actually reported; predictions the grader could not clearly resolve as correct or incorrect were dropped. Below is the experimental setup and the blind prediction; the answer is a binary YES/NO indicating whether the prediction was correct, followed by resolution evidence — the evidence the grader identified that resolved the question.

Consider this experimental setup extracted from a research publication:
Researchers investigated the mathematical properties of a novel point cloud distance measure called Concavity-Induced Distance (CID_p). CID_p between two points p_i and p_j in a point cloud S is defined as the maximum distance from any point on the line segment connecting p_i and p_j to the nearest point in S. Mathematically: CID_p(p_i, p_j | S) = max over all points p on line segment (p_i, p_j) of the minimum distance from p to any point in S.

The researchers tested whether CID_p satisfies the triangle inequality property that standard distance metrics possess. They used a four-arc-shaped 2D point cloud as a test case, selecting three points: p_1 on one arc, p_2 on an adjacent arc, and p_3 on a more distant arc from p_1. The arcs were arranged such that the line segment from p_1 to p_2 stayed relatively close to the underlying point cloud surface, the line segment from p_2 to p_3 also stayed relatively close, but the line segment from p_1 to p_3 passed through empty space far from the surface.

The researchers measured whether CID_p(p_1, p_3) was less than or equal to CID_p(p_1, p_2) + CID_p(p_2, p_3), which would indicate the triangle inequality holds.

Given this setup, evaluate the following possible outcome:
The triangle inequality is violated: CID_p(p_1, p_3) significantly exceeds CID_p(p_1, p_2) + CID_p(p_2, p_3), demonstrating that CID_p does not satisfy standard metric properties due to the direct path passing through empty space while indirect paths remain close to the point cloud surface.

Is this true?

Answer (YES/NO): YES